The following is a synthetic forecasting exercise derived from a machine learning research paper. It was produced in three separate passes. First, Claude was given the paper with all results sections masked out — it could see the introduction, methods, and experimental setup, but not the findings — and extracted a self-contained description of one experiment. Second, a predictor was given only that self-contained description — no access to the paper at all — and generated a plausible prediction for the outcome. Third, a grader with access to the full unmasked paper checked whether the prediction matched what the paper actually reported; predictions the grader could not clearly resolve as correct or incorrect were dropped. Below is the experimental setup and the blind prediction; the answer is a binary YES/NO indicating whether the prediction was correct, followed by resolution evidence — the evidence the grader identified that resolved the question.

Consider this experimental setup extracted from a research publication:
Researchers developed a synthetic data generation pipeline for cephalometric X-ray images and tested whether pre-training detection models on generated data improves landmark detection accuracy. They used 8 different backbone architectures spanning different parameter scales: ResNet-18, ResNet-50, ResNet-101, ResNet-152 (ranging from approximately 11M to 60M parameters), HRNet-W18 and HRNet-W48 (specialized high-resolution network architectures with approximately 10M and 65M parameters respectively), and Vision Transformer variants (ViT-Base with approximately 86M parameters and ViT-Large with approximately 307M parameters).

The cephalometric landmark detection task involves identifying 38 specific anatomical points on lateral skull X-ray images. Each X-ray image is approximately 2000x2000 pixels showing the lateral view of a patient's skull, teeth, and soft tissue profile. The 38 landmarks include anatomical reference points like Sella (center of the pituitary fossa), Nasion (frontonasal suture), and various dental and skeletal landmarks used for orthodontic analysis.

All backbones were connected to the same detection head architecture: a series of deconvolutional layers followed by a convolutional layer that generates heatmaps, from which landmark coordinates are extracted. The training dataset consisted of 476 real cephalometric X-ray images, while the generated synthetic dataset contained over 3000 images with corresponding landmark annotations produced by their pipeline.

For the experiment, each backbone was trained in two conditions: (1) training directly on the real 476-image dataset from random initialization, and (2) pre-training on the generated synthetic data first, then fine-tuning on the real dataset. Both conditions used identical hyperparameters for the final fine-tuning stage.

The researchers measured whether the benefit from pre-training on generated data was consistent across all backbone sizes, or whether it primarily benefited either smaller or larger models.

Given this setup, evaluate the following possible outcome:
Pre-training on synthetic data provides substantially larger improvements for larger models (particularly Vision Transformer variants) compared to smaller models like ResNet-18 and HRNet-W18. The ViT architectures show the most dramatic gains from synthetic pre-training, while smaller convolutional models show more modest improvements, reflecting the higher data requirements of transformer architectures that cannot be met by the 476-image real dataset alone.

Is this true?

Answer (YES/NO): NO